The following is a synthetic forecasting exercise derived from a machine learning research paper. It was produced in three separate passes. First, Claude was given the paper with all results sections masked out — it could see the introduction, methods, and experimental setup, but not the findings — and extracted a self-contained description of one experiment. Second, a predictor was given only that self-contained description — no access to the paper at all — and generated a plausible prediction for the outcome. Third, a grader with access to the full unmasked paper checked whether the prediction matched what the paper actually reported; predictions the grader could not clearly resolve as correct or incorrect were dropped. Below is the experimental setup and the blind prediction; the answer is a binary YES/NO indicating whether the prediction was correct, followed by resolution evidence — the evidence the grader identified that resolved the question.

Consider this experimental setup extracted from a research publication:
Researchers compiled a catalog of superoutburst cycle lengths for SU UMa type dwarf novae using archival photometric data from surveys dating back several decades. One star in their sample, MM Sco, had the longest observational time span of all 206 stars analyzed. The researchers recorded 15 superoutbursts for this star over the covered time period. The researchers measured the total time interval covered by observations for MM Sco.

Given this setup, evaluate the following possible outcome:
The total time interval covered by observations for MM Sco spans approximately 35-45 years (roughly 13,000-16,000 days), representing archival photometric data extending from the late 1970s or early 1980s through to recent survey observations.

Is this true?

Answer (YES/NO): NO